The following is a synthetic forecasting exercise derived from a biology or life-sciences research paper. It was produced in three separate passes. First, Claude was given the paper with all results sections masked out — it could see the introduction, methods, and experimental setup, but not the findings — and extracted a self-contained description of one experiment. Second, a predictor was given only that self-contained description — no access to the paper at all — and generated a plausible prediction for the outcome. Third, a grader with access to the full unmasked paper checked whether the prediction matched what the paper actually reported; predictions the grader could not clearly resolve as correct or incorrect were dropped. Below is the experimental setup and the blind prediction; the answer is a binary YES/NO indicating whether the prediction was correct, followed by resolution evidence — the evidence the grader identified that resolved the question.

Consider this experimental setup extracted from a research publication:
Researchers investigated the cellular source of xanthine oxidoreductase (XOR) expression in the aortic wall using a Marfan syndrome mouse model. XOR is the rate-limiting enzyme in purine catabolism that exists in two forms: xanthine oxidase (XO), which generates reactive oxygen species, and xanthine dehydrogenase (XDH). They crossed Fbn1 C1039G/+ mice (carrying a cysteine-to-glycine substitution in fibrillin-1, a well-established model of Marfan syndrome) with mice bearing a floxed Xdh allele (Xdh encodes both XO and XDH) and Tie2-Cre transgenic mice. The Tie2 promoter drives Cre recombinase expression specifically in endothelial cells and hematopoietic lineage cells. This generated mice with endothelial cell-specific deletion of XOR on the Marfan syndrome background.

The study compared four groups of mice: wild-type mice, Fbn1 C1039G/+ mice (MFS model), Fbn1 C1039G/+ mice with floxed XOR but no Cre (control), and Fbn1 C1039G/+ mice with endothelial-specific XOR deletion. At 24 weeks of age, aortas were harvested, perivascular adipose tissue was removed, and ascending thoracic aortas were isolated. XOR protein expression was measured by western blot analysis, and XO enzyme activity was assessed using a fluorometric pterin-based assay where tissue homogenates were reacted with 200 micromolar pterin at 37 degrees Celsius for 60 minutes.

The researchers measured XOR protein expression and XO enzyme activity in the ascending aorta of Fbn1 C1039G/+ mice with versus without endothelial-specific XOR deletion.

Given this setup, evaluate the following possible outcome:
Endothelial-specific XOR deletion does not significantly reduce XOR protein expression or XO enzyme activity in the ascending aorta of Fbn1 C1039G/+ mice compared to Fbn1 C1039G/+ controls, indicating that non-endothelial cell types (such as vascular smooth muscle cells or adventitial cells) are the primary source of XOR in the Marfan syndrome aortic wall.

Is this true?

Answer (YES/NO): NO